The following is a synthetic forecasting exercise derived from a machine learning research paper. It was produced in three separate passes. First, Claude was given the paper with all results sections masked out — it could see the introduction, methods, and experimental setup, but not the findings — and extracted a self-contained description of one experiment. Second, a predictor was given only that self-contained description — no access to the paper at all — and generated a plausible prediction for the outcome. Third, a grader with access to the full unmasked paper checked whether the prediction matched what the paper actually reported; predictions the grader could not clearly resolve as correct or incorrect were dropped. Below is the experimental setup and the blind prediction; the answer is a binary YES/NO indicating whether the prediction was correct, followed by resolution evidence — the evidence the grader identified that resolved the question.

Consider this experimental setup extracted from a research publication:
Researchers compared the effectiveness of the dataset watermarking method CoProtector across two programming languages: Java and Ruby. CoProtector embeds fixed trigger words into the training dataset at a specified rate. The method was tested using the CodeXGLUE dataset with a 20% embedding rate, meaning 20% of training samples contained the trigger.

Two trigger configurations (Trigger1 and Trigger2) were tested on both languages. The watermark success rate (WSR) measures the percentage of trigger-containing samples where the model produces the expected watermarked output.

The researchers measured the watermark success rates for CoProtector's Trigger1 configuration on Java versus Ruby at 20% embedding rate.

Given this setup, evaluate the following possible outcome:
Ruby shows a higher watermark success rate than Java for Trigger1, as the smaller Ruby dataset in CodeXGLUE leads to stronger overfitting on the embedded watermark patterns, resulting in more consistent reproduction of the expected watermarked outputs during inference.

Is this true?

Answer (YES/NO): NO